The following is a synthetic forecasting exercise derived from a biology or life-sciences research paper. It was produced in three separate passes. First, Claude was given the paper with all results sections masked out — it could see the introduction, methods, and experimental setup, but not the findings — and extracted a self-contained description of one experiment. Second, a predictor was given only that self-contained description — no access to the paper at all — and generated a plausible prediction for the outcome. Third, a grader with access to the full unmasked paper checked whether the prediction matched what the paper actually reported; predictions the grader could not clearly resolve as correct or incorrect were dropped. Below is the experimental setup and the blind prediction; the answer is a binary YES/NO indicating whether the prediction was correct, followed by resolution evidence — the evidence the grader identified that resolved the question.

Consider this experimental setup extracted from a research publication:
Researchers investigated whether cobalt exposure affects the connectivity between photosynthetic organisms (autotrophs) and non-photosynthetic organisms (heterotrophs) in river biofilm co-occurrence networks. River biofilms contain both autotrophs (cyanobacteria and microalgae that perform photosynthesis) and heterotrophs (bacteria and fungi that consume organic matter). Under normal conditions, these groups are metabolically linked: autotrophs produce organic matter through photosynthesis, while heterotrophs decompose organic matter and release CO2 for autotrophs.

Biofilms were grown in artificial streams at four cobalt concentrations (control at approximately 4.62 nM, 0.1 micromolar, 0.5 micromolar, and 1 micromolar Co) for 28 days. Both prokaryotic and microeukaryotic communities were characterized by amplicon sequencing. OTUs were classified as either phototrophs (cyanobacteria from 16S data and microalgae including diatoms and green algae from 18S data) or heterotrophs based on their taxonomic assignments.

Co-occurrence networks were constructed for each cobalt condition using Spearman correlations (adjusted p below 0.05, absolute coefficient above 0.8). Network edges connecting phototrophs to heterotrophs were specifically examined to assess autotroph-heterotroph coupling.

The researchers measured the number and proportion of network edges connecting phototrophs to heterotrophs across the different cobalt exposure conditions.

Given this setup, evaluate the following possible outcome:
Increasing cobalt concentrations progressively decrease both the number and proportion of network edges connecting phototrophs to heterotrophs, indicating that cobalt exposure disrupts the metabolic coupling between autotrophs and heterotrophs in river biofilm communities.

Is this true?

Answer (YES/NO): NO